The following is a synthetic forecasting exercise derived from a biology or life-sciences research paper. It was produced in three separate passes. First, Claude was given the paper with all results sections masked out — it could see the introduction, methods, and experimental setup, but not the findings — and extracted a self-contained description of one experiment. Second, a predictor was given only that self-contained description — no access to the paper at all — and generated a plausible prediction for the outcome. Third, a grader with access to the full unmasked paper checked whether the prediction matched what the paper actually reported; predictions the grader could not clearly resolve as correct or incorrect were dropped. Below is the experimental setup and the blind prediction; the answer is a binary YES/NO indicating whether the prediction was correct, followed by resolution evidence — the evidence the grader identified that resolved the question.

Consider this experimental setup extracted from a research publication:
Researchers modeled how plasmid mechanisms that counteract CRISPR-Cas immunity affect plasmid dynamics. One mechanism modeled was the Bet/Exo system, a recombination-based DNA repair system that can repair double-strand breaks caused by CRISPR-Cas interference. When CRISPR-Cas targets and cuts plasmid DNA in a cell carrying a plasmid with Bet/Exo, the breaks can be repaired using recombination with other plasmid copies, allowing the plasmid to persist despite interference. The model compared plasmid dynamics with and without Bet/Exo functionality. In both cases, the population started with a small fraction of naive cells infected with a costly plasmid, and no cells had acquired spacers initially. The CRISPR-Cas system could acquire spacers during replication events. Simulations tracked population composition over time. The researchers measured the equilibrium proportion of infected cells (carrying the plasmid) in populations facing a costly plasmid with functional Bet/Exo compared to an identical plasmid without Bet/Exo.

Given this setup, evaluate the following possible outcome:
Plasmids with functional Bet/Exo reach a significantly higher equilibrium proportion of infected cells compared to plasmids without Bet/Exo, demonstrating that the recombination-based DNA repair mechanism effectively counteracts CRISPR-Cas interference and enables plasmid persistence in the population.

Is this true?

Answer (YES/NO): NO